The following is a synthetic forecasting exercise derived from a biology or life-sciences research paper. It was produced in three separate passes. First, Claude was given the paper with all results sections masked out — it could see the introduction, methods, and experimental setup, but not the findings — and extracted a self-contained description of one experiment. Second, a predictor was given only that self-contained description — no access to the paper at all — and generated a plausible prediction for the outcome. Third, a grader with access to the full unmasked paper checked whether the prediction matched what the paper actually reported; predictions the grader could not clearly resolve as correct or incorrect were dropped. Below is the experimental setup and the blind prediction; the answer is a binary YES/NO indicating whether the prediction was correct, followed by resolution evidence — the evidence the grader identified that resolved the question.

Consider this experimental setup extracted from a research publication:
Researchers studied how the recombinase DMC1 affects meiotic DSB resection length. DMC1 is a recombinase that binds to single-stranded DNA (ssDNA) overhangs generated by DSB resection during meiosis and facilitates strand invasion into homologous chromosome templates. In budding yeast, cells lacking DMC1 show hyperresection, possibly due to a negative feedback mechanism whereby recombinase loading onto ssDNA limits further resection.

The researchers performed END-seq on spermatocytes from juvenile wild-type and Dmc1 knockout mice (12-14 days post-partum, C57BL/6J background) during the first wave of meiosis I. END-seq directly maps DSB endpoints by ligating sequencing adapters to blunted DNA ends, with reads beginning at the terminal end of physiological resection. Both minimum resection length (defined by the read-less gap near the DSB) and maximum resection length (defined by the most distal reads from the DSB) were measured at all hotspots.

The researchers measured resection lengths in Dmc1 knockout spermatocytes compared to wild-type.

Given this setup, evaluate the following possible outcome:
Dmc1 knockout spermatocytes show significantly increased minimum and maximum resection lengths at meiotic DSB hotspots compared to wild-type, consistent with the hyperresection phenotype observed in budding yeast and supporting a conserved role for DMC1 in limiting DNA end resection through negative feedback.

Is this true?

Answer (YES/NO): YES